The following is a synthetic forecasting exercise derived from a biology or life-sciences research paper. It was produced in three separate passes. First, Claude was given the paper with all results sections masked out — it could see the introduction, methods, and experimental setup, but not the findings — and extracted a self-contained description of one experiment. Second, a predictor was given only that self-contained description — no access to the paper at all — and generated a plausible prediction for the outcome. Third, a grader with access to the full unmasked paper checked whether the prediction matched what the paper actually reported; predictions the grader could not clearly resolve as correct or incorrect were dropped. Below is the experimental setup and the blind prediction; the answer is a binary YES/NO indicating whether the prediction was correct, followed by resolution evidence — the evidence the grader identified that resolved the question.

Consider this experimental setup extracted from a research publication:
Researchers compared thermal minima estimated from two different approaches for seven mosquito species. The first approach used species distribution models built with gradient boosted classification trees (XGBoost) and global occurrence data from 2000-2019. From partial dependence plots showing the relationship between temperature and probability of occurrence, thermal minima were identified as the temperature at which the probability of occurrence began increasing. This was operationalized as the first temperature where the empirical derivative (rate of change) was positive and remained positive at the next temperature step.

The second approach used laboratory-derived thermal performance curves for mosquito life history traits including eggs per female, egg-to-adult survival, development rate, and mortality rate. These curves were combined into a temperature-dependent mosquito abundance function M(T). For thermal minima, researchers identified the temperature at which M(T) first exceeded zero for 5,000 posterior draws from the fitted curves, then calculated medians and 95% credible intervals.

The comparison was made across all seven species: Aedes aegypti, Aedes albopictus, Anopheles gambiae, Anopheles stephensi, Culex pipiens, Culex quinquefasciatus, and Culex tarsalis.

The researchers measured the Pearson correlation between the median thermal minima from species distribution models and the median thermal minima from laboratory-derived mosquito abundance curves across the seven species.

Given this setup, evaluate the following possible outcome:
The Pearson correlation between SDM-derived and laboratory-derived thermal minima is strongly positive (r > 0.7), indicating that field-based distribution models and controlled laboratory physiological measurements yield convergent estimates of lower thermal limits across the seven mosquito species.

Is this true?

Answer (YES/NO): YES